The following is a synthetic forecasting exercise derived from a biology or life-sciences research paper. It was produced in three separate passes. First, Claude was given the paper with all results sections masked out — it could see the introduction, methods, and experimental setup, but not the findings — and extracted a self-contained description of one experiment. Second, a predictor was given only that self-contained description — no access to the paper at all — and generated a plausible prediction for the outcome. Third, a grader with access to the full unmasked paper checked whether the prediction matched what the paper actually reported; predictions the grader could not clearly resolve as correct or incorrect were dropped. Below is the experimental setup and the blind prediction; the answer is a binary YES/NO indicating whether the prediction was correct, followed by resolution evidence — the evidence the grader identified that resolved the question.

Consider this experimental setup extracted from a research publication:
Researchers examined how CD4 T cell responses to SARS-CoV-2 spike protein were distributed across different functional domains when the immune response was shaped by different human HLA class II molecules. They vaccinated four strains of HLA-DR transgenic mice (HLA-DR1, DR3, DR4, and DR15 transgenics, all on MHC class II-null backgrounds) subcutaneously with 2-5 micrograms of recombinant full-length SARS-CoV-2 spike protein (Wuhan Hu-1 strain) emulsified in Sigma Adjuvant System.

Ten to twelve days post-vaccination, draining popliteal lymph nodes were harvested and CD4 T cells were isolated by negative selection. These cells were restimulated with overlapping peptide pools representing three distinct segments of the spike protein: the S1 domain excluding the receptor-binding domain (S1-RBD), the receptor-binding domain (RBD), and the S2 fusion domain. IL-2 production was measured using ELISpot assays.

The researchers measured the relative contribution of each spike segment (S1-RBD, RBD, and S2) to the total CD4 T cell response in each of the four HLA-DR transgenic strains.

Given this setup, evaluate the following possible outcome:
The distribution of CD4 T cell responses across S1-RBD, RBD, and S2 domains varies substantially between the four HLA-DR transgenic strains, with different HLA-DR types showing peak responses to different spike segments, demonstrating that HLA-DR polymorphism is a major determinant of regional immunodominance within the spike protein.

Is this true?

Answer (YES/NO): YES